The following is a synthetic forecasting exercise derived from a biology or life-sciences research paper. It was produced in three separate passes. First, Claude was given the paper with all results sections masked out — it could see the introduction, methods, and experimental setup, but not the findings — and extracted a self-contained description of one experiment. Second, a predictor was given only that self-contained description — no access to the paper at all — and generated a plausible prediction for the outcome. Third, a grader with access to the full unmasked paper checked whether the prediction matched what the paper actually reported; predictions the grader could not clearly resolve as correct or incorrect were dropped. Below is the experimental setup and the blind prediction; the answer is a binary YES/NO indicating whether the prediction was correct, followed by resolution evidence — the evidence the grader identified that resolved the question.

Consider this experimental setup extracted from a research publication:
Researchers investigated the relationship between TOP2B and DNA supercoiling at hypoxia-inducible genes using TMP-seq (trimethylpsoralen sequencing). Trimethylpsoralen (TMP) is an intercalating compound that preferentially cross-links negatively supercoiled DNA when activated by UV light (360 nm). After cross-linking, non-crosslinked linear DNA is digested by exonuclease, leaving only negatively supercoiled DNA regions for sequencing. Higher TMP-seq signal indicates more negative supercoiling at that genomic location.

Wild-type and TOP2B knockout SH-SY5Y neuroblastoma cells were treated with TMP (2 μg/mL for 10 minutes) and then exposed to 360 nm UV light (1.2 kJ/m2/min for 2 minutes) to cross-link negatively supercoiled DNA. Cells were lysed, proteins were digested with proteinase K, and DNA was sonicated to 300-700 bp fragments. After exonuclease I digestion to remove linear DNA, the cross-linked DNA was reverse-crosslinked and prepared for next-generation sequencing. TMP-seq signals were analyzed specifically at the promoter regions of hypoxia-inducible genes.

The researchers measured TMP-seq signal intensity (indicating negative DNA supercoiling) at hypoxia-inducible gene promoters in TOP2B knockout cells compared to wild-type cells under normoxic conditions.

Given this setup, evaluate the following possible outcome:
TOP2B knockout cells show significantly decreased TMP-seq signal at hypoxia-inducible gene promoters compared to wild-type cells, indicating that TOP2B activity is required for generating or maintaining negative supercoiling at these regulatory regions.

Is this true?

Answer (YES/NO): NO